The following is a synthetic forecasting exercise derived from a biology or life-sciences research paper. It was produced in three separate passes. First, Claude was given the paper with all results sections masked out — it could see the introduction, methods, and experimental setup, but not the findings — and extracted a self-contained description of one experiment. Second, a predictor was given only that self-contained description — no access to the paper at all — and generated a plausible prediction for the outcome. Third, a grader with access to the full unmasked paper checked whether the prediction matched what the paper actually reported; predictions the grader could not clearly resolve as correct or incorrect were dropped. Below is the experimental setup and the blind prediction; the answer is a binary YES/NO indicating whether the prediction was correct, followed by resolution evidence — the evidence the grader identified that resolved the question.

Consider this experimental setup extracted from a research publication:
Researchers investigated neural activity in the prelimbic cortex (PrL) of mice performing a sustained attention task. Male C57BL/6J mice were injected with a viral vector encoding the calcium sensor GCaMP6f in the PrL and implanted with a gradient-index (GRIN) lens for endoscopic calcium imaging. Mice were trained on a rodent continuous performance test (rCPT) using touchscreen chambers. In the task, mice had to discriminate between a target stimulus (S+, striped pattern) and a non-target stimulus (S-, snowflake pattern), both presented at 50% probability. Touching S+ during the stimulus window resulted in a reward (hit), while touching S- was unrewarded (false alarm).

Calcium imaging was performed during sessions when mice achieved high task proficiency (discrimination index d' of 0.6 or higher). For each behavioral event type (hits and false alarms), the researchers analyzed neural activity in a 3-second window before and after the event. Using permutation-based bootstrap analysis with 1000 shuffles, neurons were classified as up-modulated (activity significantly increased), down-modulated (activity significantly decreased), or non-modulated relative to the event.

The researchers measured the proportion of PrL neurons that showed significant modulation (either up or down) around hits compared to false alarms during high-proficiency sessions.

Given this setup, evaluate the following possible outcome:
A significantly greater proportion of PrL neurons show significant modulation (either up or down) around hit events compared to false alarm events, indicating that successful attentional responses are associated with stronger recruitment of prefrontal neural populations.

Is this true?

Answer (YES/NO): YES